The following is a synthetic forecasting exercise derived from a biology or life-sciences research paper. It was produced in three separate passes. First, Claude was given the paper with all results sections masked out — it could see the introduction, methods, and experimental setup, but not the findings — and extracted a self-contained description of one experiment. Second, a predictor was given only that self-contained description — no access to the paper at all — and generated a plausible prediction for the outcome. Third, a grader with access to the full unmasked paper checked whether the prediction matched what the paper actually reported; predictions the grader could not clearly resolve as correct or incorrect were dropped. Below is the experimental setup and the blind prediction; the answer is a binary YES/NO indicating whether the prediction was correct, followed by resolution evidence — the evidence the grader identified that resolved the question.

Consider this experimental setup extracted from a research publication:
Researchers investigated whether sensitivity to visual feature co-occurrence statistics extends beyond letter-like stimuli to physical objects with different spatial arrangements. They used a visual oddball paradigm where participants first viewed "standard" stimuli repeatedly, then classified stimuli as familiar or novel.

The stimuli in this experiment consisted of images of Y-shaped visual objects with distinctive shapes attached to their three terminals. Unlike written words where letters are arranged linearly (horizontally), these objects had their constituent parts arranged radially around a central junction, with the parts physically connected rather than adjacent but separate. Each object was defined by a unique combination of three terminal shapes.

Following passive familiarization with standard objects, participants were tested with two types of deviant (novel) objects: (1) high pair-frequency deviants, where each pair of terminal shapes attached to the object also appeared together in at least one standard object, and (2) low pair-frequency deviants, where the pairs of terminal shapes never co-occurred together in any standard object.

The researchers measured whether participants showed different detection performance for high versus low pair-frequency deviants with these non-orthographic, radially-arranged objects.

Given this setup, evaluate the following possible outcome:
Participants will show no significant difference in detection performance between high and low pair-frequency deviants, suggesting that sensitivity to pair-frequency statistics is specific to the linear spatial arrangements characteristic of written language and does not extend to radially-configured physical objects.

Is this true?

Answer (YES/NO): NO